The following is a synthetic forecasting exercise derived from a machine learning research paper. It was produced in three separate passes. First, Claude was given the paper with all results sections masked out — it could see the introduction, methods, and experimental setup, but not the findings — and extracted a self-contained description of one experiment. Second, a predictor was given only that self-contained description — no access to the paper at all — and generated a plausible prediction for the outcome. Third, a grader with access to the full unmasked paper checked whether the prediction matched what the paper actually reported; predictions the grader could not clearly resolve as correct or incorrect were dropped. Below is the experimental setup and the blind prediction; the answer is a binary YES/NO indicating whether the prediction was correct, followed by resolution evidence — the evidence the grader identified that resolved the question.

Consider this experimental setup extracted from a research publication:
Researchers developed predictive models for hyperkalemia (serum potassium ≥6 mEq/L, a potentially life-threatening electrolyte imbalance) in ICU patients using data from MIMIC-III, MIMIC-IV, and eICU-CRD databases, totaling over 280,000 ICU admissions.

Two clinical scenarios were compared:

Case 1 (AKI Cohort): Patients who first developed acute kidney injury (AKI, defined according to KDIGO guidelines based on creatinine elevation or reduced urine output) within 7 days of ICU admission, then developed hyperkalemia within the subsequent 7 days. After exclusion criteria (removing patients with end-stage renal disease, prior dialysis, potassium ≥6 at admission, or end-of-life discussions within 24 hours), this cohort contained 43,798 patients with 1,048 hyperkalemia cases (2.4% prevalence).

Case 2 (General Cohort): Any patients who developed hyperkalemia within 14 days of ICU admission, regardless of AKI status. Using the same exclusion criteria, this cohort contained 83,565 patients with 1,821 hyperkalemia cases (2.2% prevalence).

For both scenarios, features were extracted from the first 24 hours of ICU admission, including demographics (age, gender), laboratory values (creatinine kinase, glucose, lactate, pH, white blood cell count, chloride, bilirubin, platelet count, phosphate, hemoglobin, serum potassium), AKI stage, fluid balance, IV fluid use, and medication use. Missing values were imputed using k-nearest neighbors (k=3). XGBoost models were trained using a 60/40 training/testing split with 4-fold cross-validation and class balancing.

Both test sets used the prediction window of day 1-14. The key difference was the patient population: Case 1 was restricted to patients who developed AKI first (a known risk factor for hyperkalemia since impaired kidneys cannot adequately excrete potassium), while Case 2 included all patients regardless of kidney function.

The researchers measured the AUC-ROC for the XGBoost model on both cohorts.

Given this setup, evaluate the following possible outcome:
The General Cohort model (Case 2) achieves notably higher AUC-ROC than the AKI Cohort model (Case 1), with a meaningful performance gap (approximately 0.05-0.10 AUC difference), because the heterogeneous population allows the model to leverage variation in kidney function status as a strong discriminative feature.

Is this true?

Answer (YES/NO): NO